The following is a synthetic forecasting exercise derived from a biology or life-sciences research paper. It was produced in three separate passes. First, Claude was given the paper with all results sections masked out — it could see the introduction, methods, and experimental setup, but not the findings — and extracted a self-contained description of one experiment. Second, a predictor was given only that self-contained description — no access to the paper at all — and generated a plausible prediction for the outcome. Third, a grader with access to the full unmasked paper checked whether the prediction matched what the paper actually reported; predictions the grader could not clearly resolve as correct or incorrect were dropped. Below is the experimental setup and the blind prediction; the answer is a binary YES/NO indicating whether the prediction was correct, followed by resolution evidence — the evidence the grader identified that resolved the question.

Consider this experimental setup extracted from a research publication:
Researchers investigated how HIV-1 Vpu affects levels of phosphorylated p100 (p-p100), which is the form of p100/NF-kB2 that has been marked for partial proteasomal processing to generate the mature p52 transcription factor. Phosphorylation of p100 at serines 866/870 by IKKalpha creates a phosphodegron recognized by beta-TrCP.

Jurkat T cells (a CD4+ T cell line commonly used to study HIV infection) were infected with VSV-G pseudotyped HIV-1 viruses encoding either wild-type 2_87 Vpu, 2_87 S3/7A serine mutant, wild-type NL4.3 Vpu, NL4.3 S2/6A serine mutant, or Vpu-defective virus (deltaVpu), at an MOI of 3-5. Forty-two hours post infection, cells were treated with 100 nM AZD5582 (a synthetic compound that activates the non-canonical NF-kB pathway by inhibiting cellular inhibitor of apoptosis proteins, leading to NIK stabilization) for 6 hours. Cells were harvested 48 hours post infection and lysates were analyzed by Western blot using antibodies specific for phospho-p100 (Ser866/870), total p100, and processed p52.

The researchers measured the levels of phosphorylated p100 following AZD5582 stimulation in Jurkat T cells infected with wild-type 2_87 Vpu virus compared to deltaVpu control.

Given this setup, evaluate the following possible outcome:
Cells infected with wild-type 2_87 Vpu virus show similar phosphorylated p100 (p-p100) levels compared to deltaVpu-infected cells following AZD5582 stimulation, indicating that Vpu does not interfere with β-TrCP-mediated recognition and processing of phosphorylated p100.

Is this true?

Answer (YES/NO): NO